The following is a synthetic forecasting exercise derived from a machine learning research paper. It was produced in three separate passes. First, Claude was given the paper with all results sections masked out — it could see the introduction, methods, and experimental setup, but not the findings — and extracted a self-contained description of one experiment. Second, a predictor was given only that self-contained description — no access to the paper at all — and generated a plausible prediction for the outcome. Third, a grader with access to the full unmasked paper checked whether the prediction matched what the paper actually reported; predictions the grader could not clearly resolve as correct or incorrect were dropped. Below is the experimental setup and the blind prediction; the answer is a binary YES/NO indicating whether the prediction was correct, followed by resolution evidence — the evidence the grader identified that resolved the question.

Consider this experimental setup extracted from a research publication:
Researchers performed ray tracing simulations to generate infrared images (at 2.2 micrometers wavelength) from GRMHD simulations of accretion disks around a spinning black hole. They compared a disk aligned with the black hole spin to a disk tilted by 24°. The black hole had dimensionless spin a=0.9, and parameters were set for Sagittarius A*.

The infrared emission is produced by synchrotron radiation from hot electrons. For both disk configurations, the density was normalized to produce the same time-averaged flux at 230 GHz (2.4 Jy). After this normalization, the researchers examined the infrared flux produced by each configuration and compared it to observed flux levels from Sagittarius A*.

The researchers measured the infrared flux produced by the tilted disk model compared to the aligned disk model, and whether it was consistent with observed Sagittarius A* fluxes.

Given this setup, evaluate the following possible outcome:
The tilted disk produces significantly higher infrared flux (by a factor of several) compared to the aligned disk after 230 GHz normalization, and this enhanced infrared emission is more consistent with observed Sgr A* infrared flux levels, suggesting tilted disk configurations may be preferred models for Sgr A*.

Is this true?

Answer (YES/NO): YES